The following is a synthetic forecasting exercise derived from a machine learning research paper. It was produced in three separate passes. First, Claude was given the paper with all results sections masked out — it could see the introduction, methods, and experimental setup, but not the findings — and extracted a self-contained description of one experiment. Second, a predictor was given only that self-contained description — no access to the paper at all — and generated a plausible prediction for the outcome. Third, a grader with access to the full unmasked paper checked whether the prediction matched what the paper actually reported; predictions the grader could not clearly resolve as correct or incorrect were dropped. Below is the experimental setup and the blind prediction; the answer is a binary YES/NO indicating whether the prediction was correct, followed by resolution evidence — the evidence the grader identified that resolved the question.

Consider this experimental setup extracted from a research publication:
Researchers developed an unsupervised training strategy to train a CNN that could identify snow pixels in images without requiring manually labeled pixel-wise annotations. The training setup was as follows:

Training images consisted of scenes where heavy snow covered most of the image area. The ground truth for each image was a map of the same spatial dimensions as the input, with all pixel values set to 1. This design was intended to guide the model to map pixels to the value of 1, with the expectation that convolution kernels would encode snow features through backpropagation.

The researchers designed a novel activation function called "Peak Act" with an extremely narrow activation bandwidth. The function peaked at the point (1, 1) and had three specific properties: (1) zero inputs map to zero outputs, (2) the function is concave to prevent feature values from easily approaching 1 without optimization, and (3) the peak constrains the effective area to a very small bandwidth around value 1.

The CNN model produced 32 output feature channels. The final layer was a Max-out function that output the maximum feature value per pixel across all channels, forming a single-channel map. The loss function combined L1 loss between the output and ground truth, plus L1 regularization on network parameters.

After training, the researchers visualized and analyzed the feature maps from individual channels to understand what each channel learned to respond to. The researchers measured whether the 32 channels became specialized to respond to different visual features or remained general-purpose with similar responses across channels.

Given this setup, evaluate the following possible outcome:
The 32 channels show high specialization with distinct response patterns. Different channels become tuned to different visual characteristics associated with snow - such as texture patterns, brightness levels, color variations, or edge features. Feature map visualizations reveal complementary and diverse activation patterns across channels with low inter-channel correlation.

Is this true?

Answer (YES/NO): YES